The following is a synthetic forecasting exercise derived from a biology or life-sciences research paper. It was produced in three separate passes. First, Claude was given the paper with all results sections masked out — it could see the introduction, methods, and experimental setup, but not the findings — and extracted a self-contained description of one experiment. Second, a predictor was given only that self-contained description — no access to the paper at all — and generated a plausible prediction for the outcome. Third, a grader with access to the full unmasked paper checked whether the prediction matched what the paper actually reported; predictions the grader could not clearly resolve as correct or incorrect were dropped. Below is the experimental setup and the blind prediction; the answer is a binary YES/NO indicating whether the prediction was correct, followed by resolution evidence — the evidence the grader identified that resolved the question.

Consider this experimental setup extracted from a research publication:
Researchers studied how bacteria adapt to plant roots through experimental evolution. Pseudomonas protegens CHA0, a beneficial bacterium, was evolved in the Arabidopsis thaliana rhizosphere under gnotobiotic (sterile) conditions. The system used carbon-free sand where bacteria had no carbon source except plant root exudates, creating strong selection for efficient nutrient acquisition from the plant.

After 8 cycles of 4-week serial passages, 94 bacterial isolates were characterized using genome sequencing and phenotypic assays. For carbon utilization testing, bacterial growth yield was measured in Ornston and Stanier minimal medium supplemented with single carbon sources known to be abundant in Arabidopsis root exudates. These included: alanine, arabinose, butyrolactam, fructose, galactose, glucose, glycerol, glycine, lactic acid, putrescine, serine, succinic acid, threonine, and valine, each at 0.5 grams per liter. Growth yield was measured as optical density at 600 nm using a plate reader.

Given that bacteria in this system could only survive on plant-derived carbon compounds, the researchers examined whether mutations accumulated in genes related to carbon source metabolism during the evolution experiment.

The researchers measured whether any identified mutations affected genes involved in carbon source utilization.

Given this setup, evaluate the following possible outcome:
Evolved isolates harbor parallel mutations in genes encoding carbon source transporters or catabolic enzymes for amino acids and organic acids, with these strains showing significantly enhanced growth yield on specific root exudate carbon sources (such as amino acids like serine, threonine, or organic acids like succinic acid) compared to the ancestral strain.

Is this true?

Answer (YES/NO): NO